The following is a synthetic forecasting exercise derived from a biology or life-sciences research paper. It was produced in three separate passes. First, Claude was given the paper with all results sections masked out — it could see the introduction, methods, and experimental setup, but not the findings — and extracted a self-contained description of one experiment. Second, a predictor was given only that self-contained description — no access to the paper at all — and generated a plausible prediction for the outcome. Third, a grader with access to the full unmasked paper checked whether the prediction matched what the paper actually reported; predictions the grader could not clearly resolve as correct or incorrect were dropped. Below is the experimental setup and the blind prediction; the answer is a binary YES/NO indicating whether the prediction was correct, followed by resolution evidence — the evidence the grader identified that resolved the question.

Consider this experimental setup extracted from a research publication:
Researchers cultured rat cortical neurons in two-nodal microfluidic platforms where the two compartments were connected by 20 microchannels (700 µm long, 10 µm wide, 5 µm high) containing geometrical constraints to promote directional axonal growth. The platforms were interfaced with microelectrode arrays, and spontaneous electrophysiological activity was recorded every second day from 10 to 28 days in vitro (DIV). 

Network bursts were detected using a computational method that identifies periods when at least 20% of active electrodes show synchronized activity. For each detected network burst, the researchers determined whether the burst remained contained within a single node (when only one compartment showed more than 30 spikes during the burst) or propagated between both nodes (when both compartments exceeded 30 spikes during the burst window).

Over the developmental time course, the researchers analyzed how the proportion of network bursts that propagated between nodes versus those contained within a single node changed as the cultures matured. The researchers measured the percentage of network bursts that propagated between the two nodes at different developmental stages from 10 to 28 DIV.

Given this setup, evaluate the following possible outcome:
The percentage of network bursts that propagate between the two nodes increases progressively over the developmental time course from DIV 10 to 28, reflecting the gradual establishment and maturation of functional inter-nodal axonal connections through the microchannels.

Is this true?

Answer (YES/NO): NO